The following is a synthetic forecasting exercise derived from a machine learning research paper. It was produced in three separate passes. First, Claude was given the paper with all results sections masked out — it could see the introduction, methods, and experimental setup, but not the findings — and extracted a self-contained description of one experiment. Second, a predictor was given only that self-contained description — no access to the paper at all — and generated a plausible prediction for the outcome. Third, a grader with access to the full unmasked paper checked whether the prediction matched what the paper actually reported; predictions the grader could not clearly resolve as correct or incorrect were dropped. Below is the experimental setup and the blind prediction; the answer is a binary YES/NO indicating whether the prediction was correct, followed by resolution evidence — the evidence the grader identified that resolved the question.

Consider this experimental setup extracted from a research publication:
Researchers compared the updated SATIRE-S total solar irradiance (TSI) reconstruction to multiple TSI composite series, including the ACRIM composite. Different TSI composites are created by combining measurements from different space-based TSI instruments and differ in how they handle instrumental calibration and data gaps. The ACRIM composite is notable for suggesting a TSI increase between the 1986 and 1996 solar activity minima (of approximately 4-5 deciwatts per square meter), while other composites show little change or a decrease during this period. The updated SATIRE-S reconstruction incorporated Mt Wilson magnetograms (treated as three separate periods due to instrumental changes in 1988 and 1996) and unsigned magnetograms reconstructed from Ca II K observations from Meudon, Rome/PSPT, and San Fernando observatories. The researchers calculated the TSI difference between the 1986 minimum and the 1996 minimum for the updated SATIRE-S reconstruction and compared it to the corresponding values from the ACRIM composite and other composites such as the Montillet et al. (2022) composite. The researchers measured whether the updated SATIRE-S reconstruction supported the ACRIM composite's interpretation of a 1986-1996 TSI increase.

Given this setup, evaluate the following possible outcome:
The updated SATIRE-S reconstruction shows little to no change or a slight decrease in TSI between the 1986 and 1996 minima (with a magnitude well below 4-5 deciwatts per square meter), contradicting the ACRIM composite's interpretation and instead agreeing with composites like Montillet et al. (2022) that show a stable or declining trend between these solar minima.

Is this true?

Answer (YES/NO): YES